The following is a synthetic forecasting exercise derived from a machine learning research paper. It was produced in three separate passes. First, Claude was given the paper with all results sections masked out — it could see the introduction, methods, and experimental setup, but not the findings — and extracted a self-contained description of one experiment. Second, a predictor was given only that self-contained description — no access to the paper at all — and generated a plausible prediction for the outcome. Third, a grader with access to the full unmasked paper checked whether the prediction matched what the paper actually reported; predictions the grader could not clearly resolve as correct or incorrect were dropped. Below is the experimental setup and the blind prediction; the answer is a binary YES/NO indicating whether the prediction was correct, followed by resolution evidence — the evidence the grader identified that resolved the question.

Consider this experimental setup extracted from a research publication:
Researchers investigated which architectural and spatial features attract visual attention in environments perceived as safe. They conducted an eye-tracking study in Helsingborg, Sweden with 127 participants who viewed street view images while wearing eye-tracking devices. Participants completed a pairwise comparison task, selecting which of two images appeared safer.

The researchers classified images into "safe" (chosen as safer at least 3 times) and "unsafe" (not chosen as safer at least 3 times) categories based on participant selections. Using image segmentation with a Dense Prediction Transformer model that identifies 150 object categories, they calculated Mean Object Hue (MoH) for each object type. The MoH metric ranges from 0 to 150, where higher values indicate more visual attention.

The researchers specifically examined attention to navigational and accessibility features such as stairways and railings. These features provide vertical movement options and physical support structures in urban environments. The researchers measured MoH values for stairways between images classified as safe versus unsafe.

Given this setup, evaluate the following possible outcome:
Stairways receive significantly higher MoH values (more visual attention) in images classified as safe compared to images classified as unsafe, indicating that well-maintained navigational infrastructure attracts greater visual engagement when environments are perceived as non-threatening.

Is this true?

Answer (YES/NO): YES